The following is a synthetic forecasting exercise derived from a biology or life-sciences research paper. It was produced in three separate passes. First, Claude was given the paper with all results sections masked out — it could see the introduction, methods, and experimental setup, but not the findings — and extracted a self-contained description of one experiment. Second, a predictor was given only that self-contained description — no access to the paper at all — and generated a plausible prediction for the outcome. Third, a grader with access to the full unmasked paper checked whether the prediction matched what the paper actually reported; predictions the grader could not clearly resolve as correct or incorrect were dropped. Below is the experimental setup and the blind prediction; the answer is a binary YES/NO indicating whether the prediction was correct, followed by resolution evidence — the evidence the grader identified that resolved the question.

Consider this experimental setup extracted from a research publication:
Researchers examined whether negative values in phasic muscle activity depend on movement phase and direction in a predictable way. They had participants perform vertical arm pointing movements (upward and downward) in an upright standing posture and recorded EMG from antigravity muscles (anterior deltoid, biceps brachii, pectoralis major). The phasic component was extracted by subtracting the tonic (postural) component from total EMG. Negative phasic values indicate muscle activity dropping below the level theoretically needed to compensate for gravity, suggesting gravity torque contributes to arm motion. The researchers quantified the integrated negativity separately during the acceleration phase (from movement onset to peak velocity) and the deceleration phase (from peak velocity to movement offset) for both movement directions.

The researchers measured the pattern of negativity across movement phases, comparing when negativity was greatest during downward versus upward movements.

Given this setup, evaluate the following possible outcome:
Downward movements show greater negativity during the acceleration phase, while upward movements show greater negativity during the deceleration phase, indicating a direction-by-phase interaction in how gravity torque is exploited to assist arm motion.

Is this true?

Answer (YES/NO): YES